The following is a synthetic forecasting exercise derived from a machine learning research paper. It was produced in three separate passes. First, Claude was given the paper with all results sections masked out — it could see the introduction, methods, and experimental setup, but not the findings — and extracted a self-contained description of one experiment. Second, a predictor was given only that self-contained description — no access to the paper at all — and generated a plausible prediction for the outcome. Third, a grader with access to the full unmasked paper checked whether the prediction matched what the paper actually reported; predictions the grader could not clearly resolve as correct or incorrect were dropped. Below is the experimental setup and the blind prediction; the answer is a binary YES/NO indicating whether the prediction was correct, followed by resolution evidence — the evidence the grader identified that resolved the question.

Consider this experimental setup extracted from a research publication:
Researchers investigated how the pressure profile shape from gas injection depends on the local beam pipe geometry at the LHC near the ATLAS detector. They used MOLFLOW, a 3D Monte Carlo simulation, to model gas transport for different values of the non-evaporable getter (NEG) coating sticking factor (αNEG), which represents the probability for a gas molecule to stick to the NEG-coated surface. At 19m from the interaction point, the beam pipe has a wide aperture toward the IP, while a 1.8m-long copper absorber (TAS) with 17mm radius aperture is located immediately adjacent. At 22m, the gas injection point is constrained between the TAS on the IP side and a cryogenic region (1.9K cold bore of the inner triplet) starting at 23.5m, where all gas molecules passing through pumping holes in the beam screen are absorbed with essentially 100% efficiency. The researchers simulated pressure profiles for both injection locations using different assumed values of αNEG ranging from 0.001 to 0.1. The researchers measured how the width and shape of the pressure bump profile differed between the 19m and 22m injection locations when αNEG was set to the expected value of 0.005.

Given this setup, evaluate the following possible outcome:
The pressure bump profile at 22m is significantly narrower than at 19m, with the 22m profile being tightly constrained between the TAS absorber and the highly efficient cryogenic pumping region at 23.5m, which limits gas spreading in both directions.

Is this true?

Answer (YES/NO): YES